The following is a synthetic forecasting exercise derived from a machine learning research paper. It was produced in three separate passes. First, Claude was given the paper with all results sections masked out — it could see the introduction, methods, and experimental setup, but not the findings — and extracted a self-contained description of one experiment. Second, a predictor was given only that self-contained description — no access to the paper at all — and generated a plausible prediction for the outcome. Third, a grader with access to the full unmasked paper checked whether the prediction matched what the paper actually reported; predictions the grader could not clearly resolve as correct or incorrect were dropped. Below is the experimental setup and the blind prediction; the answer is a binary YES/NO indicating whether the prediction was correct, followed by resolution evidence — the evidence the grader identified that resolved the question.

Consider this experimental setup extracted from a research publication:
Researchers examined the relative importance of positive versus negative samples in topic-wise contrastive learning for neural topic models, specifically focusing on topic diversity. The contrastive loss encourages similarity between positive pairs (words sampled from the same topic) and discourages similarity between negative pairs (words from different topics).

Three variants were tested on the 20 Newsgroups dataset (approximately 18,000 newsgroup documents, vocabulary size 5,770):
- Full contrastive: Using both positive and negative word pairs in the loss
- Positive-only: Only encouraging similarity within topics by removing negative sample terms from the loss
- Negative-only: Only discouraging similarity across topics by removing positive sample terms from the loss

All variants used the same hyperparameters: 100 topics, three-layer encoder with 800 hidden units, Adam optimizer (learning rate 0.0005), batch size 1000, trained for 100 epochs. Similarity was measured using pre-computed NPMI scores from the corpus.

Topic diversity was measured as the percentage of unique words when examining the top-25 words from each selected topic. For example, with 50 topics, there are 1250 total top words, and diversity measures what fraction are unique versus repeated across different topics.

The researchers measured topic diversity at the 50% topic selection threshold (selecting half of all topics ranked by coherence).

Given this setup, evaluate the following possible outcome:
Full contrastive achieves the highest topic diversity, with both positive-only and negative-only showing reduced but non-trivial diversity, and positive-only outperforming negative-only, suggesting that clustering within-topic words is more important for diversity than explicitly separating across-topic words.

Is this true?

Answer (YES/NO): YES